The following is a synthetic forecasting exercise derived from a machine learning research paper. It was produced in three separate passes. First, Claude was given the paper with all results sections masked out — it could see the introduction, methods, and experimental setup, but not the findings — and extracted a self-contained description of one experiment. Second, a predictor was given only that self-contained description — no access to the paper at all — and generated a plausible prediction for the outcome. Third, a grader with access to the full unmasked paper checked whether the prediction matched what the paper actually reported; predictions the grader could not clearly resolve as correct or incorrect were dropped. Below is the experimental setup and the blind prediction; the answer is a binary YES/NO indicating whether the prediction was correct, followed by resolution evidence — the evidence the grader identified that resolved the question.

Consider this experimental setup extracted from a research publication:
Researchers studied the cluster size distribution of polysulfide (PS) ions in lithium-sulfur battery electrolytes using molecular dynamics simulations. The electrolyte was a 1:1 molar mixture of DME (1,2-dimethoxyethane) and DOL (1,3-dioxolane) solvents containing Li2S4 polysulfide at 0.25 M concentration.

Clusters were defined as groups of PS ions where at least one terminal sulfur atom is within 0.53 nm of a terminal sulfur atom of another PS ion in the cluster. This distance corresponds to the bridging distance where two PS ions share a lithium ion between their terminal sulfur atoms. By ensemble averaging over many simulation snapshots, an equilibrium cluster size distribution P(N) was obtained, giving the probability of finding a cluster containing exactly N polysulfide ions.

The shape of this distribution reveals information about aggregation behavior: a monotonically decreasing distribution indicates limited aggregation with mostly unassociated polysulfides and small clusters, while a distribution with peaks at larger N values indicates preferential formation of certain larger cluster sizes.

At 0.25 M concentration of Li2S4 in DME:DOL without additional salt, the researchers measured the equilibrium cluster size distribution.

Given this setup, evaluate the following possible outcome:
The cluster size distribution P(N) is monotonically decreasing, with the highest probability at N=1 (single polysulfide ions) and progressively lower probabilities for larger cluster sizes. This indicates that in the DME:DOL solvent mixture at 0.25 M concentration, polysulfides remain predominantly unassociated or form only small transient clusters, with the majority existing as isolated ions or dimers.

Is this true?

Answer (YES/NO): YES